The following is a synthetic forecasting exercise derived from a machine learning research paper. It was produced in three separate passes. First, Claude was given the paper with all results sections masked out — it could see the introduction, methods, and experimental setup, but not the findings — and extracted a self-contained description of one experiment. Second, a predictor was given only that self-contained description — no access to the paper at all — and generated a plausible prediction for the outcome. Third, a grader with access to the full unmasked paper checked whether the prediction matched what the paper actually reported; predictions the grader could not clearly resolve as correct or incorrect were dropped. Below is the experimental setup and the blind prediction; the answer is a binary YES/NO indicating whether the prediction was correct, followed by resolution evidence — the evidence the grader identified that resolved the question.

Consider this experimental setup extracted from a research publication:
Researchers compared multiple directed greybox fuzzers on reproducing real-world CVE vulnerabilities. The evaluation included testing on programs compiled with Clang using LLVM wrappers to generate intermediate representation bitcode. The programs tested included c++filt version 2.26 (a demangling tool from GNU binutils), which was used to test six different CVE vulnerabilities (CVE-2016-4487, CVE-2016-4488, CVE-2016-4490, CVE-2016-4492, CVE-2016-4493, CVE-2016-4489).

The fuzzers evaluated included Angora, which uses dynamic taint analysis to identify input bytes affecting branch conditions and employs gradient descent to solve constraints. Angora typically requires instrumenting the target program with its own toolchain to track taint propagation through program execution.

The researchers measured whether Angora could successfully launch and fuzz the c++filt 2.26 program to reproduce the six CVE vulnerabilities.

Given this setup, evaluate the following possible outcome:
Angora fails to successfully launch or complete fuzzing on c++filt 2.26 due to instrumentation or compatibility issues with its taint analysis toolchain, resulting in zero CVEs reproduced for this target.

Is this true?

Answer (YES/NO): YES